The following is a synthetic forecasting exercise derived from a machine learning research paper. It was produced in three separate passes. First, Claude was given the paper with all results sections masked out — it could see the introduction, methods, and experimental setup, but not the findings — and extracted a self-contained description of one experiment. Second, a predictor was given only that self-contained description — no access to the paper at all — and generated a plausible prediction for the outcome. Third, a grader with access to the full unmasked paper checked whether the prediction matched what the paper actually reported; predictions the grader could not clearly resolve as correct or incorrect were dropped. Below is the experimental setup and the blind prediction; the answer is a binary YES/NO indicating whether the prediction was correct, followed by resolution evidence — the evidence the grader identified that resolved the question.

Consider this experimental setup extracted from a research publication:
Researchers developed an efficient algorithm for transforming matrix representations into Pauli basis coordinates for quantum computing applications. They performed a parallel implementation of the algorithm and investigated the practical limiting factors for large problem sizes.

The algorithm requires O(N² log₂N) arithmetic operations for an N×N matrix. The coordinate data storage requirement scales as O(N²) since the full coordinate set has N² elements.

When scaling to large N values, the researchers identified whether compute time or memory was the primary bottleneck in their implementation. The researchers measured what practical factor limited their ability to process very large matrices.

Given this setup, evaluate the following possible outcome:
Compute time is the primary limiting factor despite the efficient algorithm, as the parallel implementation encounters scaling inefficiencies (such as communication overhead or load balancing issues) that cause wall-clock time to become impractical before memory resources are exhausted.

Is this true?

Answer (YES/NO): NO